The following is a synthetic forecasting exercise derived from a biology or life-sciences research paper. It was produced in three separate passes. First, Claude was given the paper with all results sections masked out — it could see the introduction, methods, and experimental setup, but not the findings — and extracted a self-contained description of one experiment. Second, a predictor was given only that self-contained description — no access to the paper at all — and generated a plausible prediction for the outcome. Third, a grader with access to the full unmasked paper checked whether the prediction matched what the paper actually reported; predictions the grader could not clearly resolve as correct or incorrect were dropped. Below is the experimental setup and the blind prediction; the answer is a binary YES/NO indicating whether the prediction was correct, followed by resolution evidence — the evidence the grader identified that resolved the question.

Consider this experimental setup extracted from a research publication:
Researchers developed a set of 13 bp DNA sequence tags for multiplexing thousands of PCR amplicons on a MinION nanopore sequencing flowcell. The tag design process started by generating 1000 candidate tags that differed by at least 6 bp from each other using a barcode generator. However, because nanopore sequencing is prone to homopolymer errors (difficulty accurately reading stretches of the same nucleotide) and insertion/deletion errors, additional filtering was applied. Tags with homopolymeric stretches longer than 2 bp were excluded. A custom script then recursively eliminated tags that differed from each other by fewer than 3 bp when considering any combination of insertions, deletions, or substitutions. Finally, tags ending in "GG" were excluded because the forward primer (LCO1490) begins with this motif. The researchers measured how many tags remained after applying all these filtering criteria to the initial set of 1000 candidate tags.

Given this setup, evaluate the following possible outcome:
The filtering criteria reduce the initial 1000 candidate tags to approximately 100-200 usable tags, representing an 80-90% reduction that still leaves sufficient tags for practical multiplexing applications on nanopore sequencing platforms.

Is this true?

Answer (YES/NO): NO